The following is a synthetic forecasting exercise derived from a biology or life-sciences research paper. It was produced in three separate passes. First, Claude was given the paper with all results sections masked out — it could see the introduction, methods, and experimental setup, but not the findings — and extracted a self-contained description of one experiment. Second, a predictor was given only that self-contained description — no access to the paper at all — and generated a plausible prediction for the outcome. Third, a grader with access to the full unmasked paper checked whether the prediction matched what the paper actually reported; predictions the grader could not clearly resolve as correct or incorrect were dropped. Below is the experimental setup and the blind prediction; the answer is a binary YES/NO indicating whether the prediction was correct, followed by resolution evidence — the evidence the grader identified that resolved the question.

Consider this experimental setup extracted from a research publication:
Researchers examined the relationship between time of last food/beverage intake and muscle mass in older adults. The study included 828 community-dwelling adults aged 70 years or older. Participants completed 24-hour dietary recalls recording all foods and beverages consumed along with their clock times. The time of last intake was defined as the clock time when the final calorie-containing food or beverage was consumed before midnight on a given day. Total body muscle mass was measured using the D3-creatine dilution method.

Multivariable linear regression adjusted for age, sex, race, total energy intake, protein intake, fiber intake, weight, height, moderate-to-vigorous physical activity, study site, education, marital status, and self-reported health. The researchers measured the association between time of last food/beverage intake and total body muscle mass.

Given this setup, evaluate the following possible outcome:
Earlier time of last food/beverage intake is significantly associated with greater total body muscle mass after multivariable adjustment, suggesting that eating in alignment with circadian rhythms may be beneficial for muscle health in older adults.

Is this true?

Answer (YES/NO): NO